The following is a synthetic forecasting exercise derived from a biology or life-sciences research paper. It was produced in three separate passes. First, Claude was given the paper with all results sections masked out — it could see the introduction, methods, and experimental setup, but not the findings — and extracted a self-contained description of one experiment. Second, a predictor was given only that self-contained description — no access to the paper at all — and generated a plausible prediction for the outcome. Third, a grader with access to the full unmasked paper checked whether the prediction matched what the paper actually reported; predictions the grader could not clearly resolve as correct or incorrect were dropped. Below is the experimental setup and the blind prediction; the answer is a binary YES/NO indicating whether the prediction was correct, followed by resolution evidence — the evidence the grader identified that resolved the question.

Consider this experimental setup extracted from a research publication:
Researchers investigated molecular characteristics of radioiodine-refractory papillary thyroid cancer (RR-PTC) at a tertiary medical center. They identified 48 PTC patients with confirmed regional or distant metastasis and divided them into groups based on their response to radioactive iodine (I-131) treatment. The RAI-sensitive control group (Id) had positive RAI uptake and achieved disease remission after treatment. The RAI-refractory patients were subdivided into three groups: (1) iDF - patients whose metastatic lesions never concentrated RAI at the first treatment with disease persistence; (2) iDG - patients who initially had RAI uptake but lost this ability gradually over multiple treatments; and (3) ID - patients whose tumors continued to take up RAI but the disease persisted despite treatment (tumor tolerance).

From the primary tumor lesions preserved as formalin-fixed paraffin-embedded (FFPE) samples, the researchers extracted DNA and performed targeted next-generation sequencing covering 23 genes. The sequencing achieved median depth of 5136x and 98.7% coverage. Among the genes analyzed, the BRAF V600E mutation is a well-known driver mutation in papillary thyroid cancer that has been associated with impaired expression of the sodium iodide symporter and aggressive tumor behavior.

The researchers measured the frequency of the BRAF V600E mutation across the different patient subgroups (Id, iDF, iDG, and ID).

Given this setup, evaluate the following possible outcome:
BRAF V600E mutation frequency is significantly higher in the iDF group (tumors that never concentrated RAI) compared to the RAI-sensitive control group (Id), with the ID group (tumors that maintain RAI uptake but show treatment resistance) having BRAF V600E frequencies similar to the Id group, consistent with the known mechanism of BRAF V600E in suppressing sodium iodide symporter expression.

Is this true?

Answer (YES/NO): NO